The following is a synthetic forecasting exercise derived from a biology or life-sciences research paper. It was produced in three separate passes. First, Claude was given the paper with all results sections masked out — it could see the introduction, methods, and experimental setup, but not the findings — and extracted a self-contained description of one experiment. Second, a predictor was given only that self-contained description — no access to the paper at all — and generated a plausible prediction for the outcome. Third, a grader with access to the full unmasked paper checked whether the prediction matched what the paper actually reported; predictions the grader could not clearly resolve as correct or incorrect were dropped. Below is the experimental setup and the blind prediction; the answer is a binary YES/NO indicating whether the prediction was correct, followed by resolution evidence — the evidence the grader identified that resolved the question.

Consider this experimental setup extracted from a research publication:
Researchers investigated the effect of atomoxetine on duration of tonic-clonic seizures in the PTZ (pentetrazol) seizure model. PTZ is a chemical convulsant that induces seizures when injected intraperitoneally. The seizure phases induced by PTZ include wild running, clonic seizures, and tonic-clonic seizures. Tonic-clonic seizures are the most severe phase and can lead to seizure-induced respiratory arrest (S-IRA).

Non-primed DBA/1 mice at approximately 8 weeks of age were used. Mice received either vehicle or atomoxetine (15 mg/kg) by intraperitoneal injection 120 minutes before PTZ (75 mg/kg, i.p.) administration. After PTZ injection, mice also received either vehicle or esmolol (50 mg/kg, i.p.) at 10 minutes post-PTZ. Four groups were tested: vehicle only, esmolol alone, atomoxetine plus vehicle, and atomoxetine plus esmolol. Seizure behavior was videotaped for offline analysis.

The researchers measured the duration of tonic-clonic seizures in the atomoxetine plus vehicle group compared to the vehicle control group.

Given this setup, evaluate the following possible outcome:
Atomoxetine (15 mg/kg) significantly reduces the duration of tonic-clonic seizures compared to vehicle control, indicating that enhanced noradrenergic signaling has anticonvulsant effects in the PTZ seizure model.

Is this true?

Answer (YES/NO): YES